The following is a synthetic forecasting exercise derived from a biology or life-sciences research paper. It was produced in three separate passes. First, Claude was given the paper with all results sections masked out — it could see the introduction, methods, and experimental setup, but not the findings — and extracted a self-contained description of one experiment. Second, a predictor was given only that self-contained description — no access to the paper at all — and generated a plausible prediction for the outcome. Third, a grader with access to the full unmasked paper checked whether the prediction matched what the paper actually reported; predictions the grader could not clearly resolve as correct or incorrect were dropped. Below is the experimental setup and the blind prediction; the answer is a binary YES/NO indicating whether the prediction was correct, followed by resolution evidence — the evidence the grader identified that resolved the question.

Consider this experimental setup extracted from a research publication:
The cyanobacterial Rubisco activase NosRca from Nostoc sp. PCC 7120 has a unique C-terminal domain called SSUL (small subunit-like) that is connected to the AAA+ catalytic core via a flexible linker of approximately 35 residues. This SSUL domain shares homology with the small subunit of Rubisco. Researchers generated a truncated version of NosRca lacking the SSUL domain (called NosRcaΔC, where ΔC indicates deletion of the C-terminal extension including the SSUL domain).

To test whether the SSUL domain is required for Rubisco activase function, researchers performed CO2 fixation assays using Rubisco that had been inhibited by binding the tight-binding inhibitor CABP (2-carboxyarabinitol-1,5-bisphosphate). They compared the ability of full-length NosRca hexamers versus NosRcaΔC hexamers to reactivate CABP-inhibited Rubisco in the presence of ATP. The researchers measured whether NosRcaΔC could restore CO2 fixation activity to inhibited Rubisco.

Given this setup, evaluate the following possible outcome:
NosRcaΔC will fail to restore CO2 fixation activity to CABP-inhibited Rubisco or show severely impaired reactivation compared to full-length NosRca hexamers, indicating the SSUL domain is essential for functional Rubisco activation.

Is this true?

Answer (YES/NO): NO